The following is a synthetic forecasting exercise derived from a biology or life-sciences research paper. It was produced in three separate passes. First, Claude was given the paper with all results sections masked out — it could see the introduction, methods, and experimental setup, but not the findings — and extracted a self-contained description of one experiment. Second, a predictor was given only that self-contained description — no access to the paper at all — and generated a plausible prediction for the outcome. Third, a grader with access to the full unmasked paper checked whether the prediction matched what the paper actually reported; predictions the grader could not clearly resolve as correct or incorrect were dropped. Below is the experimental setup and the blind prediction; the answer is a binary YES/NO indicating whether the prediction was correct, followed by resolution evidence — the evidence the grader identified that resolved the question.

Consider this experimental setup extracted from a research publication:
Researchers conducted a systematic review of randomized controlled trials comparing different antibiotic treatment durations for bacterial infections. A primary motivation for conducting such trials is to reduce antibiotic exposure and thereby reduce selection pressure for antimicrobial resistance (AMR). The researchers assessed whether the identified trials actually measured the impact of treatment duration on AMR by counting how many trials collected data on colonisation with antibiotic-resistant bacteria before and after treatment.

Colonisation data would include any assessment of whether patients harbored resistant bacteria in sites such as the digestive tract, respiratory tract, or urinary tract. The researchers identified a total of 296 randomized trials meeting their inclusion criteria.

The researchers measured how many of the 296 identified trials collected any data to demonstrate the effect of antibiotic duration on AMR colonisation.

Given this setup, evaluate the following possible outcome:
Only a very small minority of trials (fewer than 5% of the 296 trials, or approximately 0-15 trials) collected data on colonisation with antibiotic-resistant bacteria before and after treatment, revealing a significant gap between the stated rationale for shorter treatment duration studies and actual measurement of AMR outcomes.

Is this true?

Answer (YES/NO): YES